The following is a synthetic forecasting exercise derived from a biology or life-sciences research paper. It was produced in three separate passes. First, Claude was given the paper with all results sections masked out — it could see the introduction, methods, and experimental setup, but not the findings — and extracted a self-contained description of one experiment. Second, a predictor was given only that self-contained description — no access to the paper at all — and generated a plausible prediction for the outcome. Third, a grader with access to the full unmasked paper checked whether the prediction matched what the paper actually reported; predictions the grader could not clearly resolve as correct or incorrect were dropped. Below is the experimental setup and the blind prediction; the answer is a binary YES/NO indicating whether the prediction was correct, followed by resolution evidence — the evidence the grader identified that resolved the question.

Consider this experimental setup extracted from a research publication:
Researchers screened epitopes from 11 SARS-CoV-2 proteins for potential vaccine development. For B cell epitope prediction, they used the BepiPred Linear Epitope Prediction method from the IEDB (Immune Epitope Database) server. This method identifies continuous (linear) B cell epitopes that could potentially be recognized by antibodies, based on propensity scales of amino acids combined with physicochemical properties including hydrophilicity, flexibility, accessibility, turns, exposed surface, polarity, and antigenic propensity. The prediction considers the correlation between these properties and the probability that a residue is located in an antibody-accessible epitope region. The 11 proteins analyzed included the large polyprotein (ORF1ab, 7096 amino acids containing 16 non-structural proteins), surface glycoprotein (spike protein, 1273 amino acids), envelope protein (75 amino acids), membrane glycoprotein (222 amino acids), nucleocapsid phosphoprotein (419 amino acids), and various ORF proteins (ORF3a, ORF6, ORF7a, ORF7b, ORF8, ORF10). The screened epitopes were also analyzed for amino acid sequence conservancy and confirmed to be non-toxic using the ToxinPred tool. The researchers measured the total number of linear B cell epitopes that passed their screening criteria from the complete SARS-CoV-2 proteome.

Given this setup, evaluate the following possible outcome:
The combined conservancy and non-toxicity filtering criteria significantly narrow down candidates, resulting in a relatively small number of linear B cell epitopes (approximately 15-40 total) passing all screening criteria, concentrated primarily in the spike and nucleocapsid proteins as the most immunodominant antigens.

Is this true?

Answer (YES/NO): NO